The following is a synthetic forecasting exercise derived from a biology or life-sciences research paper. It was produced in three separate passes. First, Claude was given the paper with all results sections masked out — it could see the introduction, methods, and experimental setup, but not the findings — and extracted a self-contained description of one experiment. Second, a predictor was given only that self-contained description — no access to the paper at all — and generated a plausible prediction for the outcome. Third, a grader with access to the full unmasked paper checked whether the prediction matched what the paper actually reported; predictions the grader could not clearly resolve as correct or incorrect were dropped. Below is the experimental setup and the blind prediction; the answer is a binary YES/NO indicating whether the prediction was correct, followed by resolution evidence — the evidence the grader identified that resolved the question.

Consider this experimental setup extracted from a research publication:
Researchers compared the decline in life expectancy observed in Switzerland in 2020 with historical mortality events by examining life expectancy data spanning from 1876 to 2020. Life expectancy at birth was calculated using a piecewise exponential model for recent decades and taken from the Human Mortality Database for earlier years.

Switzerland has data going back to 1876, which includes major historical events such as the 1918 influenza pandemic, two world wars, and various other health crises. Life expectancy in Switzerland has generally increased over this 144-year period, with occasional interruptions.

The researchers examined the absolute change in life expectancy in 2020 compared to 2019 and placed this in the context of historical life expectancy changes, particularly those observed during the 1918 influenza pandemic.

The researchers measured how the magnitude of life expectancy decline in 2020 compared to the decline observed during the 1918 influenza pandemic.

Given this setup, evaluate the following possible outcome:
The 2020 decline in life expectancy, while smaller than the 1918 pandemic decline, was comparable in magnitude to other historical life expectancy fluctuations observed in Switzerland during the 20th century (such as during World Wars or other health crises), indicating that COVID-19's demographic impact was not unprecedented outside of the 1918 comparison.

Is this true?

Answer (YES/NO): YES